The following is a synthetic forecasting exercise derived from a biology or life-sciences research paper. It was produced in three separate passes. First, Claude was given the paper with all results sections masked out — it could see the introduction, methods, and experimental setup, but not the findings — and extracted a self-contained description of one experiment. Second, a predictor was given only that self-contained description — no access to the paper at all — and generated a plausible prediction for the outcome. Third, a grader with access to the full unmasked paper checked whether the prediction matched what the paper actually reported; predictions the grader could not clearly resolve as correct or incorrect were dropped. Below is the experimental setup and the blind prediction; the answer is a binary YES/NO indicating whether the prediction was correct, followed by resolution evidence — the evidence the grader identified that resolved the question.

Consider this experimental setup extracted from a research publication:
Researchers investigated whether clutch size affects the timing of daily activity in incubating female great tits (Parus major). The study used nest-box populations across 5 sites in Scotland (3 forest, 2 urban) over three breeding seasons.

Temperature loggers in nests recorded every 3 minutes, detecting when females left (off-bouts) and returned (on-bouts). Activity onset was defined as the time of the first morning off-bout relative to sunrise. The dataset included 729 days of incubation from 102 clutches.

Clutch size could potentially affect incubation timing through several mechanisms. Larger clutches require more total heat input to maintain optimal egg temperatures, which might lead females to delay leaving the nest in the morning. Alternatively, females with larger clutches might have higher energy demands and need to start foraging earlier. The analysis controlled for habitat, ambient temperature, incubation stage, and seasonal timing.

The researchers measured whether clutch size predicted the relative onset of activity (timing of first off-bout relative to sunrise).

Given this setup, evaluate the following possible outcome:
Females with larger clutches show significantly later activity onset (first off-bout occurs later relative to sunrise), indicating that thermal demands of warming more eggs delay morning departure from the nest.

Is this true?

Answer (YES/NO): NO